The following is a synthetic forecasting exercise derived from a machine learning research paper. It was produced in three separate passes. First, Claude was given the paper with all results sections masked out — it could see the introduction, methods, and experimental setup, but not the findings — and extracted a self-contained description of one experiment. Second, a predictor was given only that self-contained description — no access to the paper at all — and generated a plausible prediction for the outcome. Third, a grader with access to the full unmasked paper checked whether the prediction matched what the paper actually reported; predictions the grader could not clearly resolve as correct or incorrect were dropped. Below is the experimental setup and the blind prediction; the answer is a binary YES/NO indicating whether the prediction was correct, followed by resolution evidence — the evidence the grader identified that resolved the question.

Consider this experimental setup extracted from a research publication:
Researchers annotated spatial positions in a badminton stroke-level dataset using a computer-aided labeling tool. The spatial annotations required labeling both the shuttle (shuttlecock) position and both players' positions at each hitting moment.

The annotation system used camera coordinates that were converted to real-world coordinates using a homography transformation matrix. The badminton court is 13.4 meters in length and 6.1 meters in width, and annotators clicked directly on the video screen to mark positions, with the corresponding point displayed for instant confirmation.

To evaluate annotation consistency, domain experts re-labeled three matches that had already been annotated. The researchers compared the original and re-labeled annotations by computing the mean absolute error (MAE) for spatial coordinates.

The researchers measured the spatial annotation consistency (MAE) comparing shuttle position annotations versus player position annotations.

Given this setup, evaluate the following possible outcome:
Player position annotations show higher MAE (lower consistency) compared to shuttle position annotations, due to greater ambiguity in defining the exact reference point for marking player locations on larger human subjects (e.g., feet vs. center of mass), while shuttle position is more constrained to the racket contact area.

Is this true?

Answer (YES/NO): YES